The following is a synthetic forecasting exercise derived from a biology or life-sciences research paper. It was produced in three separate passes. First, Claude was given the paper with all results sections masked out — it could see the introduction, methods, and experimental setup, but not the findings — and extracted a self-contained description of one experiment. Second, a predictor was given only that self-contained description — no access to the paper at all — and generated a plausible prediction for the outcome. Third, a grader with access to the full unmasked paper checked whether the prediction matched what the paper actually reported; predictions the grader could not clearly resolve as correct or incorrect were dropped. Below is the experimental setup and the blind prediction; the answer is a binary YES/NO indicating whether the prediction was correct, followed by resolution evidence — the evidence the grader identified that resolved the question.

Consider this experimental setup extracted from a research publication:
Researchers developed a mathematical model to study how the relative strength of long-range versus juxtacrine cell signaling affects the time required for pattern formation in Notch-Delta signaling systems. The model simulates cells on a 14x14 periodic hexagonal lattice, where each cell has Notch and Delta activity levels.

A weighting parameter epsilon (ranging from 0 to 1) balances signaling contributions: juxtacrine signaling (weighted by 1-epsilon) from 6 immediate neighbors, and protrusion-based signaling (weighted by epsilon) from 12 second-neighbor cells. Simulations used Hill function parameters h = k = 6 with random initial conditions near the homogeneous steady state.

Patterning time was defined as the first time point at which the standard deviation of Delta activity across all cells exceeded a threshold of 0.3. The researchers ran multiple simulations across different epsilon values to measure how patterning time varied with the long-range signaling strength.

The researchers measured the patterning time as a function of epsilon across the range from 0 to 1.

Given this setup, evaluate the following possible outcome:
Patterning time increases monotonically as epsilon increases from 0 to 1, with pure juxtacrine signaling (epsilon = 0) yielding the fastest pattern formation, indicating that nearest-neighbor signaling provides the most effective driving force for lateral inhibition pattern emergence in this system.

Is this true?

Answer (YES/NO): NO